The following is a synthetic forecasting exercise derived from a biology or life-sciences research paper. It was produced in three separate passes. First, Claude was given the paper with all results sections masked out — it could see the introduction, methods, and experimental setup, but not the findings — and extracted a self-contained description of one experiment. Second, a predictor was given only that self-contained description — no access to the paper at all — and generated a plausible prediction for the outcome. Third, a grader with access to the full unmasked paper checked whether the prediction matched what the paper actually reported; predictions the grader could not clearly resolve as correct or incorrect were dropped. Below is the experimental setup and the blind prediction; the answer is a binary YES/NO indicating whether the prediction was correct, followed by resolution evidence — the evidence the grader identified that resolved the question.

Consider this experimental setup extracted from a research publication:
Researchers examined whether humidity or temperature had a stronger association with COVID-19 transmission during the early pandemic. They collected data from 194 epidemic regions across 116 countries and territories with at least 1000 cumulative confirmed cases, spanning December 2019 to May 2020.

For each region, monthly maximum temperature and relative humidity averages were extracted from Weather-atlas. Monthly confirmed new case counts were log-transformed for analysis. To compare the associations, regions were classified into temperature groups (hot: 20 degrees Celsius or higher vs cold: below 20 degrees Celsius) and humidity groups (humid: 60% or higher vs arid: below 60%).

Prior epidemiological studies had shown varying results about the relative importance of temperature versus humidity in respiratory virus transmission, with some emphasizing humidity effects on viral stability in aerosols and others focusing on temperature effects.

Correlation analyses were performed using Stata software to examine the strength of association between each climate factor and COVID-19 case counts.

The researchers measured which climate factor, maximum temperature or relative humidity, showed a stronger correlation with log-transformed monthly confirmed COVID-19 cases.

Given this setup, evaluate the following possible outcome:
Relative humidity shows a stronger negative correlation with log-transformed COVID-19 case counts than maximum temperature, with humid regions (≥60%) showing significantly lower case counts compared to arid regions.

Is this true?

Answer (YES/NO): NO